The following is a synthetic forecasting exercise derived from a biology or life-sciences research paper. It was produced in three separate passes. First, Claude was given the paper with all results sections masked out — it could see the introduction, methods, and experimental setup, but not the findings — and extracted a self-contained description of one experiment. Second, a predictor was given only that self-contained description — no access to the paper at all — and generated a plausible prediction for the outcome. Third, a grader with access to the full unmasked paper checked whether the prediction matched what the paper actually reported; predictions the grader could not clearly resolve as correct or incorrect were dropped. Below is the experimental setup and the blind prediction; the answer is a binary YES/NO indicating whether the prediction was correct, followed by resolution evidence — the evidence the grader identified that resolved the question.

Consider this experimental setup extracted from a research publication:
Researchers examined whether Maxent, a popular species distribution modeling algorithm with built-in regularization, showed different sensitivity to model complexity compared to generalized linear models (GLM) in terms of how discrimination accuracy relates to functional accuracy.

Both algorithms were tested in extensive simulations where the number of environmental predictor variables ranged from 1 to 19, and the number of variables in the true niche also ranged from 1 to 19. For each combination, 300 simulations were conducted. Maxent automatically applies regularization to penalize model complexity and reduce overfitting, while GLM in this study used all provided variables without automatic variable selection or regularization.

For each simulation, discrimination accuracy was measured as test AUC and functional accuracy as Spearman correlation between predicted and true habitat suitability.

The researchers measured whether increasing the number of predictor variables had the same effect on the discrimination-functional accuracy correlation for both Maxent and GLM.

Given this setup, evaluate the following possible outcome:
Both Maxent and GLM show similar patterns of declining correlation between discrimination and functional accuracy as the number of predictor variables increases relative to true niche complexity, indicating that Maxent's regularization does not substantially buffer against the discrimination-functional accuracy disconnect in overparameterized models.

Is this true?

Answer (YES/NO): NO